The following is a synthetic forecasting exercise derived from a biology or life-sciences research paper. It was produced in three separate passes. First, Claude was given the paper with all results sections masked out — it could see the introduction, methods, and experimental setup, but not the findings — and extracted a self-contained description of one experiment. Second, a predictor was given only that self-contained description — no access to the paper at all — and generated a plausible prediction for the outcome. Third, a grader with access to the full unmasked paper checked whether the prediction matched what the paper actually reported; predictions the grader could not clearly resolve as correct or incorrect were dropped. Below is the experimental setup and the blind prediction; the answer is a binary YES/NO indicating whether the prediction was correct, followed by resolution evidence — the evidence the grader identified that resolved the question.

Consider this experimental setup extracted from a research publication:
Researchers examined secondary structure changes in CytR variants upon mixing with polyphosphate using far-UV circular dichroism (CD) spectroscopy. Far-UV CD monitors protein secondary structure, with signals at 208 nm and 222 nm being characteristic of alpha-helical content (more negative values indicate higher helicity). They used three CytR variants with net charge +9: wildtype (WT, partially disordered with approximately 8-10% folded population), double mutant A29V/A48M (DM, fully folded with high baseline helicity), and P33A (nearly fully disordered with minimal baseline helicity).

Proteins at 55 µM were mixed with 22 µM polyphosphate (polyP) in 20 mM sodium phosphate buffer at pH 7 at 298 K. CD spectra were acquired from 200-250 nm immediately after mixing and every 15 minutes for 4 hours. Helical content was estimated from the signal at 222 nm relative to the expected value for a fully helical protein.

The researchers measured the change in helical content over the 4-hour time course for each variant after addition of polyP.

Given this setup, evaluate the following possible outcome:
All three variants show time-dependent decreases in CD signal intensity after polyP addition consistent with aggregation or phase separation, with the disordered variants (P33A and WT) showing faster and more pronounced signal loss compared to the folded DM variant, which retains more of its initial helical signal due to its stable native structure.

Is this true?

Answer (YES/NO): NO